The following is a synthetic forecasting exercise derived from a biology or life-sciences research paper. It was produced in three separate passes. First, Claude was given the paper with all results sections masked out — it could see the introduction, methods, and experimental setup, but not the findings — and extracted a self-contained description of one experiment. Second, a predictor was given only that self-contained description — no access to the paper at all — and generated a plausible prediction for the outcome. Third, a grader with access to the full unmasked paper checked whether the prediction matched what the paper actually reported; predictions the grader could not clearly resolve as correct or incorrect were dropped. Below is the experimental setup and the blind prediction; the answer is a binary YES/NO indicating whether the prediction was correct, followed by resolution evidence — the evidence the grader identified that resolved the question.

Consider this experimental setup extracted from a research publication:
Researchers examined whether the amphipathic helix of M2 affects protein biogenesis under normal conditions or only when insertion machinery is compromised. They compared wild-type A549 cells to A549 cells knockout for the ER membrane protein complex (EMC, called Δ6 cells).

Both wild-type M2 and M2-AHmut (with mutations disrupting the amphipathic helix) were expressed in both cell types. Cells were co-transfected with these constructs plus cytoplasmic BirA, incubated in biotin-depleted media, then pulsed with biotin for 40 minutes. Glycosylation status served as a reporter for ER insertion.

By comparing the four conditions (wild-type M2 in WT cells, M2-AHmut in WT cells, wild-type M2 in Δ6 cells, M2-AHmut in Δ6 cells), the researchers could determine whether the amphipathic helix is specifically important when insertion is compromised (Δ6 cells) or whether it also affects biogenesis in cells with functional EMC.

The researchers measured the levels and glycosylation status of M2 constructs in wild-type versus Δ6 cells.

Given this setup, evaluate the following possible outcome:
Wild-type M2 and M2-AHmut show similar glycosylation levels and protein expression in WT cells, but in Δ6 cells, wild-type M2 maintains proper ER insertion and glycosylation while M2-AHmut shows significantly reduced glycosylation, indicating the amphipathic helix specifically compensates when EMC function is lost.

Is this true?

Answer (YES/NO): NO